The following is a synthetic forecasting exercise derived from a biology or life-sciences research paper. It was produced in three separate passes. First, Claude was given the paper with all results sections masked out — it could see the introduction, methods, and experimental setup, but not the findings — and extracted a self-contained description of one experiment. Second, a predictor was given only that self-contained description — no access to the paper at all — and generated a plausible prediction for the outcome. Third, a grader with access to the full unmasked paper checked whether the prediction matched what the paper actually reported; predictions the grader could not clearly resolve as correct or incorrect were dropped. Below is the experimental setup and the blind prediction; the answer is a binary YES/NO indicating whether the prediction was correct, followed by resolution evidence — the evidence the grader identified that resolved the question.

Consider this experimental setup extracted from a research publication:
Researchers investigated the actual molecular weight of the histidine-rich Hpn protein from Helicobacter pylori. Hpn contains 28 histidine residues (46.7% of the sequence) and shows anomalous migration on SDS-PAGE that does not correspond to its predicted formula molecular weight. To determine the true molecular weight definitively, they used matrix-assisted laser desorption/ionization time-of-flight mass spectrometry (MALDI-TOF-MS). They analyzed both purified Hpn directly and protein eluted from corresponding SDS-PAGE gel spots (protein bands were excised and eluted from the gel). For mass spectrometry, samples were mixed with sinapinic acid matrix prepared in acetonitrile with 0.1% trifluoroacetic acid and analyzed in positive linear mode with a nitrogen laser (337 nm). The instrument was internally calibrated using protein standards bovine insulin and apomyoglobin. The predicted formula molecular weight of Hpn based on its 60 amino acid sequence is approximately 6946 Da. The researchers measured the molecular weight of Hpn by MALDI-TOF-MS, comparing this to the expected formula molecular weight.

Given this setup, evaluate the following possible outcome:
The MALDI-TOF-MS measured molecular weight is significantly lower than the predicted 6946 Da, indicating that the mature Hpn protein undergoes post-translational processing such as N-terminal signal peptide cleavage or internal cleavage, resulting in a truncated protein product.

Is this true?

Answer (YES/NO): NO